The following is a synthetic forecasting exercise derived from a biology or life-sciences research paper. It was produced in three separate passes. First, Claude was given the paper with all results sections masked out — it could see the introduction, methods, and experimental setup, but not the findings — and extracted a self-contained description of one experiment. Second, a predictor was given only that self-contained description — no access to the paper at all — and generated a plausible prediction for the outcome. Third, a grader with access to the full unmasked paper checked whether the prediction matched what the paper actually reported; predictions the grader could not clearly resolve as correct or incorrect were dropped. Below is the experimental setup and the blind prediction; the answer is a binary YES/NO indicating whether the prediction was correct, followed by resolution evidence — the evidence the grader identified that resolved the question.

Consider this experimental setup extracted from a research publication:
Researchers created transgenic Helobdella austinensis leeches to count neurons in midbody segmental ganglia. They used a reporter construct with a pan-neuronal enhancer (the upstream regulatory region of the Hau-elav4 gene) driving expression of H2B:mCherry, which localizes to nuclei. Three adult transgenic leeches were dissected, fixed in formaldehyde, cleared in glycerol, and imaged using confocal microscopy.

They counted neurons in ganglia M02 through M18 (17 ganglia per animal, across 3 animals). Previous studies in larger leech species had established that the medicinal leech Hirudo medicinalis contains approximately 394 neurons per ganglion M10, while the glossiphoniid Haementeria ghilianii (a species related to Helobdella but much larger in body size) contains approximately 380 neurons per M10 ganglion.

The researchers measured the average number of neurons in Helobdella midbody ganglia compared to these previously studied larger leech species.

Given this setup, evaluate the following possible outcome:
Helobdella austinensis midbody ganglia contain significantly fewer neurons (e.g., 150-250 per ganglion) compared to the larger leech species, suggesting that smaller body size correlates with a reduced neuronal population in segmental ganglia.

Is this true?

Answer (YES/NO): NO